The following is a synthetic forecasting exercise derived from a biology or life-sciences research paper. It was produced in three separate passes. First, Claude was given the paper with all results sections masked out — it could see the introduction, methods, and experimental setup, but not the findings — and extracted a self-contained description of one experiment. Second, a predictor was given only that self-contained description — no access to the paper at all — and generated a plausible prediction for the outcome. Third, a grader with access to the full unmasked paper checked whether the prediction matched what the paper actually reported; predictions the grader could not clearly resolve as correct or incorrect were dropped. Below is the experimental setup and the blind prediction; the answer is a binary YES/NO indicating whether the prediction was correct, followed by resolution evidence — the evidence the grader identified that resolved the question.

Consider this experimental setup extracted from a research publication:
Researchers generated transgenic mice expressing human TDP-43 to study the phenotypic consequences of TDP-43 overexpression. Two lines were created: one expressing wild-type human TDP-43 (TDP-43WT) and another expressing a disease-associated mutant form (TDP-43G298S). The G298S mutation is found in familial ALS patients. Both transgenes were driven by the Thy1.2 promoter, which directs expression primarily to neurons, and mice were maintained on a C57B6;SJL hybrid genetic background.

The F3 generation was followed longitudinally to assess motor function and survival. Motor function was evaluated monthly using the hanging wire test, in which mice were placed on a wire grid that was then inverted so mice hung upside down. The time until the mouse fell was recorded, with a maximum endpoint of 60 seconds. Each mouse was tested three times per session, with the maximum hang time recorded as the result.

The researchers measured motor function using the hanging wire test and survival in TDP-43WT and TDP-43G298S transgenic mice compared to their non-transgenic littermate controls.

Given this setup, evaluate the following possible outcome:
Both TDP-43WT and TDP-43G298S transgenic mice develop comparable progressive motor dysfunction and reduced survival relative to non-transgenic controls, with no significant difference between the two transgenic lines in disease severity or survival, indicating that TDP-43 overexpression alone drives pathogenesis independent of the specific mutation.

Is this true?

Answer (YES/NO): YES